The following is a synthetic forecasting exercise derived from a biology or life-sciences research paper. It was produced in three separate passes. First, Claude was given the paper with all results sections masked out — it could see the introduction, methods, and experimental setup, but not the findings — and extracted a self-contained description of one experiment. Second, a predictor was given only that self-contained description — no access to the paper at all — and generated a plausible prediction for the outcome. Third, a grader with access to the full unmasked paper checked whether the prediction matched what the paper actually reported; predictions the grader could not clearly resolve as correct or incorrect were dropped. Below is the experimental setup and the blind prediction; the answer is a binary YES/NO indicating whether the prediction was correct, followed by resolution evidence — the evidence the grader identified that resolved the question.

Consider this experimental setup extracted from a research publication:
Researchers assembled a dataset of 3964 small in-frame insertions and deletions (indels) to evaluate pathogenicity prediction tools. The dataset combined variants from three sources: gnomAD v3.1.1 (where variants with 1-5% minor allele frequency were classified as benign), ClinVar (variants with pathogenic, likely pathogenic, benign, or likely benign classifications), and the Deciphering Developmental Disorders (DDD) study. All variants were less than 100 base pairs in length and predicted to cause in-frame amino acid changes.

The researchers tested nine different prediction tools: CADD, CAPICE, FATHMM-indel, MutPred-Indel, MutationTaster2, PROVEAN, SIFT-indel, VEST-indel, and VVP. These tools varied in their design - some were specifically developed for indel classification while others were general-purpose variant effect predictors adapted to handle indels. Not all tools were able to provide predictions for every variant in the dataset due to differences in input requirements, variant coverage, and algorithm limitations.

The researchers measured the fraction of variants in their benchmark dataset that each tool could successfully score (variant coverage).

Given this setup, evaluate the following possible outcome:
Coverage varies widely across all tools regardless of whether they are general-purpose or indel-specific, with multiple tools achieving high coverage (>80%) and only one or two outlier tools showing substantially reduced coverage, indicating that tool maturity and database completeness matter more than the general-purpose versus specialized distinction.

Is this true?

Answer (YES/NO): NO